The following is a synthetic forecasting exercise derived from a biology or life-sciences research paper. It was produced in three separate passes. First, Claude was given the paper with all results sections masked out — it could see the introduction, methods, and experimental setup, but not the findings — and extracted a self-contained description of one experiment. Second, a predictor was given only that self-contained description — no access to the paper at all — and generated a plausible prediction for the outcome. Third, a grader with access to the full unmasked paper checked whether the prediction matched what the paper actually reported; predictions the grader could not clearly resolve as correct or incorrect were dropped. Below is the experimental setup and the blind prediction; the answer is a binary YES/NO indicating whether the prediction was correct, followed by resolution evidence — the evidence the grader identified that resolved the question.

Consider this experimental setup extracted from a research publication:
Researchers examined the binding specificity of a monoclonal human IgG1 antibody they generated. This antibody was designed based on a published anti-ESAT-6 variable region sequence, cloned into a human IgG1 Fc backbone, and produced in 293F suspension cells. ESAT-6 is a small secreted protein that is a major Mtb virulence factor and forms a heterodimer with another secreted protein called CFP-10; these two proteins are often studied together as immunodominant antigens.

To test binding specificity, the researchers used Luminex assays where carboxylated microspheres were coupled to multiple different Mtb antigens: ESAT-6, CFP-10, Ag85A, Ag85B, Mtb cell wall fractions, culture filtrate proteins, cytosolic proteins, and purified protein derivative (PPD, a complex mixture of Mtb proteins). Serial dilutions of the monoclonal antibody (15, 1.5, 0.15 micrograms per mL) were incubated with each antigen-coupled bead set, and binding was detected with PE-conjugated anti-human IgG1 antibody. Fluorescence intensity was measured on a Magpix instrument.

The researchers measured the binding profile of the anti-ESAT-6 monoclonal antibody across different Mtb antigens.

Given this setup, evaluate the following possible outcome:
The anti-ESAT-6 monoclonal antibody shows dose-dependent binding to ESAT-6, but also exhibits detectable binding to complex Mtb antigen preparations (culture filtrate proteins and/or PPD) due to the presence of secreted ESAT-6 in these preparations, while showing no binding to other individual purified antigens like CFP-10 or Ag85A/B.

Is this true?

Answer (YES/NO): NO